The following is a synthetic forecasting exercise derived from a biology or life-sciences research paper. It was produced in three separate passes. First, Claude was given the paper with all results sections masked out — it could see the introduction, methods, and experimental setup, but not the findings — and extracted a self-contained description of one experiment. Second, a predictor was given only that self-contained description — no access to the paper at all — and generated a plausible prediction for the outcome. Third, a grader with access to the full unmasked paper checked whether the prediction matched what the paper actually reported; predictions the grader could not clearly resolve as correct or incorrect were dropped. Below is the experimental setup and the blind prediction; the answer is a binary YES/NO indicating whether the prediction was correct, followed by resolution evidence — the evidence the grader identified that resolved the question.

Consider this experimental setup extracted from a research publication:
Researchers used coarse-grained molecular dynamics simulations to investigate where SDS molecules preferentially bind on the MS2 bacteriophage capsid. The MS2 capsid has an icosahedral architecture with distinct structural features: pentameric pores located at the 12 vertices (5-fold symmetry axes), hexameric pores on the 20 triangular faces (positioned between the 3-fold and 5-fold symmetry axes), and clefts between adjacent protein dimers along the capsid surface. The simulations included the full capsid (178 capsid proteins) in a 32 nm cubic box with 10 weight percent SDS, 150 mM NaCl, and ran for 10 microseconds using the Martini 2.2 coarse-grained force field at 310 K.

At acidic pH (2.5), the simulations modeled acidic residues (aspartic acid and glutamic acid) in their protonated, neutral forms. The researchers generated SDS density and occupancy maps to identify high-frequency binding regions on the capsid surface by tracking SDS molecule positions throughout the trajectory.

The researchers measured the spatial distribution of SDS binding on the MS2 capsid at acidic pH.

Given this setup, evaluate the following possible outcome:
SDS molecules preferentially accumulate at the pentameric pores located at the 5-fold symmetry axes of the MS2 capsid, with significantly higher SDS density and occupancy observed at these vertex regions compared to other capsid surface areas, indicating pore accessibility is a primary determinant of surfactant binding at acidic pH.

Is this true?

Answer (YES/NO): NO